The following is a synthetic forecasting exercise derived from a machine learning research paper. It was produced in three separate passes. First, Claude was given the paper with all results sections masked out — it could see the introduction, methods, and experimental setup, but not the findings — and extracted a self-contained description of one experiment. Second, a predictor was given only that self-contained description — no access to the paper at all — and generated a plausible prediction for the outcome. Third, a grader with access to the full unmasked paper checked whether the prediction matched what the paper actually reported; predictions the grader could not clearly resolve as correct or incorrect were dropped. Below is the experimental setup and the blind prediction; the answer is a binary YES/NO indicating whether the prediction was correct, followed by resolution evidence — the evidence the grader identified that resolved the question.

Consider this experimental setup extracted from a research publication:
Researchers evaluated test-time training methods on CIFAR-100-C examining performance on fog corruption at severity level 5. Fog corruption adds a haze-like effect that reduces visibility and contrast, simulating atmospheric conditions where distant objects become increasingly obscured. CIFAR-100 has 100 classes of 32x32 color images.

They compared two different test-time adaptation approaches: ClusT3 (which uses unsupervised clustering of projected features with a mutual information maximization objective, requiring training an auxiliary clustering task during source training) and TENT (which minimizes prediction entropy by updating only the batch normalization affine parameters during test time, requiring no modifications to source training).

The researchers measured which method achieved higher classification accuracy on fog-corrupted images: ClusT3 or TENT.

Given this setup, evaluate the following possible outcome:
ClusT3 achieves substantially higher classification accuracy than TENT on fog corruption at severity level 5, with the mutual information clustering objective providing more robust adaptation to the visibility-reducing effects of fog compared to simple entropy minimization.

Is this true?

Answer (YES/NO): NO